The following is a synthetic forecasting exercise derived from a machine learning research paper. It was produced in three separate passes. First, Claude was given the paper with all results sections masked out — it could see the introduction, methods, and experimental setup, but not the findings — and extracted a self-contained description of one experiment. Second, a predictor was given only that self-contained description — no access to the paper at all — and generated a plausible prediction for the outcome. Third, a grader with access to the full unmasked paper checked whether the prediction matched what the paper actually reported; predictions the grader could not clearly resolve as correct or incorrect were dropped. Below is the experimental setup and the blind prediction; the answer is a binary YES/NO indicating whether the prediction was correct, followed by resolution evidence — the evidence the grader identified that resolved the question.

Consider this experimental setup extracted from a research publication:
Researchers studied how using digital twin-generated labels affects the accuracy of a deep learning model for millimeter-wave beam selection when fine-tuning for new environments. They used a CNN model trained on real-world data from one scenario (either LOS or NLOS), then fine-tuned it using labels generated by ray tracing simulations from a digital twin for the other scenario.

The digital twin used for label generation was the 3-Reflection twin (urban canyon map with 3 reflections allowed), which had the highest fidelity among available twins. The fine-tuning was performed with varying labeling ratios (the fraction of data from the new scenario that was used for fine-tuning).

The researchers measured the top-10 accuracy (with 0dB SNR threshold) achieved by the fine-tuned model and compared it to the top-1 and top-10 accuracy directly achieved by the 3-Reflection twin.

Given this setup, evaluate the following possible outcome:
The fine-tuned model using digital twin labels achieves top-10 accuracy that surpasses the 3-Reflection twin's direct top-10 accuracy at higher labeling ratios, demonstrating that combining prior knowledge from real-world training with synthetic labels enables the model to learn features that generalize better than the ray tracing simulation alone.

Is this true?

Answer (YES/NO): NO